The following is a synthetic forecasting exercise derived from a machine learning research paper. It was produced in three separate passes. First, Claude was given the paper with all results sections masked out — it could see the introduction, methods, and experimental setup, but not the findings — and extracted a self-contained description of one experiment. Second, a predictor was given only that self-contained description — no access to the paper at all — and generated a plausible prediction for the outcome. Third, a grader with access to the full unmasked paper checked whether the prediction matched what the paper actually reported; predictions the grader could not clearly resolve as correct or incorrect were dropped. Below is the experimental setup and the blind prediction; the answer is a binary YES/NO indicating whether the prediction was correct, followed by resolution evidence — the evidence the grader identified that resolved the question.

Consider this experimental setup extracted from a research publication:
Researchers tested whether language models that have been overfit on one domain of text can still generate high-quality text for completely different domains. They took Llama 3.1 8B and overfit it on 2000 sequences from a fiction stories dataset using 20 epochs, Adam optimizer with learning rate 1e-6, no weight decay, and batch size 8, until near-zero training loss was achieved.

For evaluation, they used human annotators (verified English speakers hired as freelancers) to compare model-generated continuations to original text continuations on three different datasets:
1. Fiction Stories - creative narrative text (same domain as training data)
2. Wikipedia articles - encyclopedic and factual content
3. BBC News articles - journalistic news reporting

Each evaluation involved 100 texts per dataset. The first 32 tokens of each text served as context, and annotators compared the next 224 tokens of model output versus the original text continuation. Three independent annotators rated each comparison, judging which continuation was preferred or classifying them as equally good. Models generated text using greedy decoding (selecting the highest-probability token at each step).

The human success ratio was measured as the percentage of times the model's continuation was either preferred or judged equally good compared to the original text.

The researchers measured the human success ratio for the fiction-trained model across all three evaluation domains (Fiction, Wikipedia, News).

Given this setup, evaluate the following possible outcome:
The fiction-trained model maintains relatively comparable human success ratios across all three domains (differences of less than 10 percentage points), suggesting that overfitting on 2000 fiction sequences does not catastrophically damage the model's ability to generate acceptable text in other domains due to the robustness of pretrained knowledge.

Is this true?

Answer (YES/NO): YES